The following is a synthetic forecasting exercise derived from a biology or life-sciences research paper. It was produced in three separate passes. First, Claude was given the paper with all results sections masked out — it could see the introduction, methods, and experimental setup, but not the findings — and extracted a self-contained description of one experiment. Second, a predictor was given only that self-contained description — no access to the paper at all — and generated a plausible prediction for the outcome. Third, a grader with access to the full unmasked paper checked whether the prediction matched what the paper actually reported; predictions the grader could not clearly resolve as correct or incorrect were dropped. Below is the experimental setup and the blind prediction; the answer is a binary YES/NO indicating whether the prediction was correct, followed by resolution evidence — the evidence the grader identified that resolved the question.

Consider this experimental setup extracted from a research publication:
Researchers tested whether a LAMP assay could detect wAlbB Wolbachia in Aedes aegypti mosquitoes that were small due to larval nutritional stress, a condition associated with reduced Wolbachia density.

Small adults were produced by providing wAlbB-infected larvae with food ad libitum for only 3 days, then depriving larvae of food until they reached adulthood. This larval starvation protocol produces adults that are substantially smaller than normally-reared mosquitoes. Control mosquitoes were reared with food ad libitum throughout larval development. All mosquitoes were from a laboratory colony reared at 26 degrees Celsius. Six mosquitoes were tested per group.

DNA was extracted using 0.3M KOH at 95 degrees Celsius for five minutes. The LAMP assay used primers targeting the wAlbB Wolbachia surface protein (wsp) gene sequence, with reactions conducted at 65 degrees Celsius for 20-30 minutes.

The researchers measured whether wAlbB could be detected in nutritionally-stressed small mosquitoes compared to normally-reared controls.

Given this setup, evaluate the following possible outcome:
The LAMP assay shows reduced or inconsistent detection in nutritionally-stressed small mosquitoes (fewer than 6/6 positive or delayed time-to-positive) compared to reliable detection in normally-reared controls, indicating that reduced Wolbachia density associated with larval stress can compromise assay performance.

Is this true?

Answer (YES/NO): NO